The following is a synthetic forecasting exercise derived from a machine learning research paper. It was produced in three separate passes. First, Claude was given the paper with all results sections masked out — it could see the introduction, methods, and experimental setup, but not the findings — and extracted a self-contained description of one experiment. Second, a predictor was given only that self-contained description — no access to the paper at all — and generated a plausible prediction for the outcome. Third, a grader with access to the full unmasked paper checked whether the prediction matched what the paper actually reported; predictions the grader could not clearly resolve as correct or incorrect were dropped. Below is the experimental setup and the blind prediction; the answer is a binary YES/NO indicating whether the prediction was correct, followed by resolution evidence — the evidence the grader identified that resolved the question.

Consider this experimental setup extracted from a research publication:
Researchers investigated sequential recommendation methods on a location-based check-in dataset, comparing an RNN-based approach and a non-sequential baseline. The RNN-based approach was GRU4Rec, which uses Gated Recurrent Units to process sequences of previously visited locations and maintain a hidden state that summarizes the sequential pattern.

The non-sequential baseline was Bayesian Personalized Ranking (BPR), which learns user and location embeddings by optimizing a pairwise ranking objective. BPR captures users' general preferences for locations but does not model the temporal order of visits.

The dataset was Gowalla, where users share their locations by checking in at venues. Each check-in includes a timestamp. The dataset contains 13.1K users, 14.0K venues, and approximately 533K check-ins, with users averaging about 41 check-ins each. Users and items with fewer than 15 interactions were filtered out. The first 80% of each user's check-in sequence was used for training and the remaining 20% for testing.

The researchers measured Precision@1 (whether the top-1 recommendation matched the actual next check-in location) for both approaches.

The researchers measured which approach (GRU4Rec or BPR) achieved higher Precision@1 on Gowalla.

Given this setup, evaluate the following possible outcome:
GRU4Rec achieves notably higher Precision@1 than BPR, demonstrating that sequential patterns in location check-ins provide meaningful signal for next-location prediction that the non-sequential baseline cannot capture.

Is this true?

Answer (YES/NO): NO